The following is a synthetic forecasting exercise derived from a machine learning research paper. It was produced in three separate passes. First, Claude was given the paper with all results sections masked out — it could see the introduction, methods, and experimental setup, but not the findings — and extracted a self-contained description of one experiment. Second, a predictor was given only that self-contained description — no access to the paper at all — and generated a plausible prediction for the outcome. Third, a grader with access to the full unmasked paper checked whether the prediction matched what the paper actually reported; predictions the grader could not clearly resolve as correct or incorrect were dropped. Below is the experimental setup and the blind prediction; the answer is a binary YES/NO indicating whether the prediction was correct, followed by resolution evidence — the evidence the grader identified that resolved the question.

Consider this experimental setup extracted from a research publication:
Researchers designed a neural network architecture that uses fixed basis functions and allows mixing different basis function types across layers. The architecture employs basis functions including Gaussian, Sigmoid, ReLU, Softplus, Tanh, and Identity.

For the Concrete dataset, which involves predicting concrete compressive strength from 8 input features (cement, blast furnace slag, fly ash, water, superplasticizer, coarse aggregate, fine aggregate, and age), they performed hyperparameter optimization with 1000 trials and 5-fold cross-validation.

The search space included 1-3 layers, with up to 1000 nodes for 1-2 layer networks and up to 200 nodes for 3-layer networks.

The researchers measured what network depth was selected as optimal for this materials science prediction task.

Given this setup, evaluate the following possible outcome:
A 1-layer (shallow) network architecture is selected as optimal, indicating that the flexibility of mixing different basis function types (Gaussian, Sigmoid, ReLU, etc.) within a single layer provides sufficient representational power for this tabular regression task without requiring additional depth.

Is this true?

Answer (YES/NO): NO